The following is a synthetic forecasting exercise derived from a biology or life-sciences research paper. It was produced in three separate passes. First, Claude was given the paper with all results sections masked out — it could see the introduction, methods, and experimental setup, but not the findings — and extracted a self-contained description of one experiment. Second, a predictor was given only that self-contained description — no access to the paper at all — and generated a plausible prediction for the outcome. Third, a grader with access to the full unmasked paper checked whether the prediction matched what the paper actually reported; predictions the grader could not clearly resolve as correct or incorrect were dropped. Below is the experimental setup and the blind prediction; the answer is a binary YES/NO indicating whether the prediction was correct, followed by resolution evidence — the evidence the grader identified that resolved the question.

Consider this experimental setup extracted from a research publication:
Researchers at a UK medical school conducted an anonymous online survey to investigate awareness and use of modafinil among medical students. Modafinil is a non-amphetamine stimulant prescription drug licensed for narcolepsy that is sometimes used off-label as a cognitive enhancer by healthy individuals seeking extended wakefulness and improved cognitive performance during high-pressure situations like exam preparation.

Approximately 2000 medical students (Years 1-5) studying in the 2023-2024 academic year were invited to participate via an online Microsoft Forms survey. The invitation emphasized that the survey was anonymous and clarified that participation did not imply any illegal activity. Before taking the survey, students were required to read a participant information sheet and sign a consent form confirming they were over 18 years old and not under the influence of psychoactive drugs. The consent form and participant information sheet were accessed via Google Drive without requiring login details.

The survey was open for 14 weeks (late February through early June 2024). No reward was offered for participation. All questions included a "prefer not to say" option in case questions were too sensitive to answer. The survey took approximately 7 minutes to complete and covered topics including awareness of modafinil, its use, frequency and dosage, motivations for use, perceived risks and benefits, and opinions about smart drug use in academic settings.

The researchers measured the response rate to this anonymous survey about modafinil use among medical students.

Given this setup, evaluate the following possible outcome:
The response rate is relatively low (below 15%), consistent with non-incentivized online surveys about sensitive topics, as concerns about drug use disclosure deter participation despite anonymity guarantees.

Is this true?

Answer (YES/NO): YES